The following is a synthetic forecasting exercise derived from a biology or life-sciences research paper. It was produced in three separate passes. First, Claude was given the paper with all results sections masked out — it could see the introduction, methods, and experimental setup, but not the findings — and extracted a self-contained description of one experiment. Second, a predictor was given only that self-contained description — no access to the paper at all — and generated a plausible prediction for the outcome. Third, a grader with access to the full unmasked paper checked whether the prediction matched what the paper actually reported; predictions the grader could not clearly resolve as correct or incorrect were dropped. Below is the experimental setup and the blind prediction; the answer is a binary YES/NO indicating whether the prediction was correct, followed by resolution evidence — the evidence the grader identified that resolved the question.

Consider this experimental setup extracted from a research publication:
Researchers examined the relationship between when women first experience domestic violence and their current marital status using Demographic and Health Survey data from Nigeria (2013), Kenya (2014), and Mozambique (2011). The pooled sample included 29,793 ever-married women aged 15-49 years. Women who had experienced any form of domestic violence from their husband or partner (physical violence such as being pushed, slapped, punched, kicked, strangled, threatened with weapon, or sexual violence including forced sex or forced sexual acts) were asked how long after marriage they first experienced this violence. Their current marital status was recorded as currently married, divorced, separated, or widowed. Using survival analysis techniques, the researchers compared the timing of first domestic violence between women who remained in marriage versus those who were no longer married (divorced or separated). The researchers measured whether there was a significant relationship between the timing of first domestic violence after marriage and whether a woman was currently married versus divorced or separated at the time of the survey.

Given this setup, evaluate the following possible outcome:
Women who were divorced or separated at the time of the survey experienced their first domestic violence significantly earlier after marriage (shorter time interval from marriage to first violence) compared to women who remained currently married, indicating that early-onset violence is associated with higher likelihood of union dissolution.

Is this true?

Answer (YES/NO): YES